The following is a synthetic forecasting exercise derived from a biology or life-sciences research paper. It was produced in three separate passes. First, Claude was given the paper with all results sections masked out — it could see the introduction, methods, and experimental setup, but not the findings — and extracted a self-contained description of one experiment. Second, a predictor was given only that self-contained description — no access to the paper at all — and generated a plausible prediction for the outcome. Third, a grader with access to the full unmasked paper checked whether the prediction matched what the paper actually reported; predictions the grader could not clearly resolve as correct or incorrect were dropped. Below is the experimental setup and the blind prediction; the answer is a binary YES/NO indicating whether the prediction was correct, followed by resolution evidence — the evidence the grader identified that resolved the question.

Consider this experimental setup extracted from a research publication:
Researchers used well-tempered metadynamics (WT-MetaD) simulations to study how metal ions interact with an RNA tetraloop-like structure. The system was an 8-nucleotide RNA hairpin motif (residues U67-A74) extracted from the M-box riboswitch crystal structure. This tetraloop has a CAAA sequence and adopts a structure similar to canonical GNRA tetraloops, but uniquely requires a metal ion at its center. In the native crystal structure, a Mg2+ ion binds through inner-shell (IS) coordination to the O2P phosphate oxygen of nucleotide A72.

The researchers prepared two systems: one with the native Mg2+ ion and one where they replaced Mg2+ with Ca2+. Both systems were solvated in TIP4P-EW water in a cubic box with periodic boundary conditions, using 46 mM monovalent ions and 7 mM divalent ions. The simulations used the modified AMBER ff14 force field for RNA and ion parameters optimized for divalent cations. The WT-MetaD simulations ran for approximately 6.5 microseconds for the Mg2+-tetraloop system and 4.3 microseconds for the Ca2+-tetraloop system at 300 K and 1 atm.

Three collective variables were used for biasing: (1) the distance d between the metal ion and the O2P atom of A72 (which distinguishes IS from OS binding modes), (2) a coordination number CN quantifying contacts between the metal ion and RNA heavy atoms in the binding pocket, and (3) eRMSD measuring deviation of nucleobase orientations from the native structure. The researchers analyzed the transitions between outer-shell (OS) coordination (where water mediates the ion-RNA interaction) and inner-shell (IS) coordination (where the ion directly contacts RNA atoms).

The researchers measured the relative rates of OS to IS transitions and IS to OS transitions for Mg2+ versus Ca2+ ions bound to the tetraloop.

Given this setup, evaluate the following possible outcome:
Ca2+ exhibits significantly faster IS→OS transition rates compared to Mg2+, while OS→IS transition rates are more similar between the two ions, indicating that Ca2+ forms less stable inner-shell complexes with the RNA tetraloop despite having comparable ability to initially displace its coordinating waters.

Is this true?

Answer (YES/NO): NO